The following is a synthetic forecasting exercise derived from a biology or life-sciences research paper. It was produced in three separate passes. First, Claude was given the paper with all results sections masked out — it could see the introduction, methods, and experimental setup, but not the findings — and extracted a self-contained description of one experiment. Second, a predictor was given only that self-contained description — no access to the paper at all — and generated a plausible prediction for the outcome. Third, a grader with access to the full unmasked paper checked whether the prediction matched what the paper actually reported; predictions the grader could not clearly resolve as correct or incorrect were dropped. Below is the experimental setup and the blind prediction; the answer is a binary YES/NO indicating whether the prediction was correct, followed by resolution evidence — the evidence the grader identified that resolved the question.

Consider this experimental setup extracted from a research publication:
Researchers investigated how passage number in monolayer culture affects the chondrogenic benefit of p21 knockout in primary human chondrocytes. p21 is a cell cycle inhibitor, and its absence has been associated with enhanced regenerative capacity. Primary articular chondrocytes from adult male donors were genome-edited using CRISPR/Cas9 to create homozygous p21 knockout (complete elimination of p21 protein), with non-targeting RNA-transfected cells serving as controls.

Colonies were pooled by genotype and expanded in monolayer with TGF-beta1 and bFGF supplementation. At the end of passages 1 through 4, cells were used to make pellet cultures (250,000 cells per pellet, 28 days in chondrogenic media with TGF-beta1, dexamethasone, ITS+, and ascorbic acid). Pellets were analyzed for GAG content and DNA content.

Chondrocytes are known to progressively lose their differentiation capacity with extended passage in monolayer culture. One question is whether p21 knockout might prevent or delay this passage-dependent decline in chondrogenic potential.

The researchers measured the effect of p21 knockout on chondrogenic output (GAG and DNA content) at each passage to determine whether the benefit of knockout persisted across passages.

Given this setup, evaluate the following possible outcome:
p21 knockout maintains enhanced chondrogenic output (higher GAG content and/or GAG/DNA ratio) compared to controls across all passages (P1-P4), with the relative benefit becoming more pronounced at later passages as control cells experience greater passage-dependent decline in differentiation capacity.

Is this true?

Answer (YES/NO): NO